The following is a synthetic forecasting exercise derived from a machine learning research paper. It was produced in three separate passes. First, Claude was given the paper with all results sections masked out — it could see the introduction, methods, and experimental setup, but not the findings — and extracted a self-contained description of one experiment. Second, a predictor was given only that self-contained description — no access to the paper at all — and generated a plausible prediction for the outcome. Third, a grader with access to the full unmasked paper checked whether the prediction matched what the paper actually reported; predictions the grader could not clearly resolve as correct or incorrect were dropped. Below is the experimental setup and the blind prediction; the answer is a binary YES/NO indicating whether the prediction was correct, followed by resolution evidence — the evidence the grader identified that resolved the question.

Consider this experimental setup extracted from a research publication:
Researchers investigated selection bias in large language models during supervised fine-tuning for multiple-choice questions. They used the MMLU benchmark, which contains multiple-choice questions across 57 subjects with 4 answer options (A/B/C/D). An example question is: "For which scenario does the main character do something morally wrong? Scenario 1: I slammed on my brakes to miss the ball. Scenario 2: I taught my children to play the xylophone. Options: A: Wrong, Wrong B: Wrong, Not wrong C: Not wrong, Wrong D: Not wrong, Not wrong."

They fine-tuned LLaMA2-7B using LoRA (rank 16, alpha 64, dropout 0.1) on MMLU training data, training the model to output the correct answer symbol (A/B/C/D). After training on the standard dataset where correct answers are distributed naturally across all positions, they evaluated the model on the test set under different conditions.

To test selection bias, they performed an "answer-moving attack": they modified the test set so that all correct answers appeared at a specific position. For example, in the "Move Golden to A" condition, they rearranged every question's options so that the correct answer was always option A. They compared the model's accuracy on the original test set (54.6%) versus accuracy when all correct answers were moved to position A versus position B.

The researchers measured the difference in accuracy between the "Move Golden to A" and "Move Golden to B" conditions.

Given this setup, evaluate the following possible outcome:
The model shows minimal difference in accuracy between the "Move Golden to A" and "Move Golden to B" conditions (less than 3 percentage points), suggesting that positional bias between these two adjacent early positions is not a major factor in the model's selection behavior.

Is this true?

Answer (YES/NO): NO